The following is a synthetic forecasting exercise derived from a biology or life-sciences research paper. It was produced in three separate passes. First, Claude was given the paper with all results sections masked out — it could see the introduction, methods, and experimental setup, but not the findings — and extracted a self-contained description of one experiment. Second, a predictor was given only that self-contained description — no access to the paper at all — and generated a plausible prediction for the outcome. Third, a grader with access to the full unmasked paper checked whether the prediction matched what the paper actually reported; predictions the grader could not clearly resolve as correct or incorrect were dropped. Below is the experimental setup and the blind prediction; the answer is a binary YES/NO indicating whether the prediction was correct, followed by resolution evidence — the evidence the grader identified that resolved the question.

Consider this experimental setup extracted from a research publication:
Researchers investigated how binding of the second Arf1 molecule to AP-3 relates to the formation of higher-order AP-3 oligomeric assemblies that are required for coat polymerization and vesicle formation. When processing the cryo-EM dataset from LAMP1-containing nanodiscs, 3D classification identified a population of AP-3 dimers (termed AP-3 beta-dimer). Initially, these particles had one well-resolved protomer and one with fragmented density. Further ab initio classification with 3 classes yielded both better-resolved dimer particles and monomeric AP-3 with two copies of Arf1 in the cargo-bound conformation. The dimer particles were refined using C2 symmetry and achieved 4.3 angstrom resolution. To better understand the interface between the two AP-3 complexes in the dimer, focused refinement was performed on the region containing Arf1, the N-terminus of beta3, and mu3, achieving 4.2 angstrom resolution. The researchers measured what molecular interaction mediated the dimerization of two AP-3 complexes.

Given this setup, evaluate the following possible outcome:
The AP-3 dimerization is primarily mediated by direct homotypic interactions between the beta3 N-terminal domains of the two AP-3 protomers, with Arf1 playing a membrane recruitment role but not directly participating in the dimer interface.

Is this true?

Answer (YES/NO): NO